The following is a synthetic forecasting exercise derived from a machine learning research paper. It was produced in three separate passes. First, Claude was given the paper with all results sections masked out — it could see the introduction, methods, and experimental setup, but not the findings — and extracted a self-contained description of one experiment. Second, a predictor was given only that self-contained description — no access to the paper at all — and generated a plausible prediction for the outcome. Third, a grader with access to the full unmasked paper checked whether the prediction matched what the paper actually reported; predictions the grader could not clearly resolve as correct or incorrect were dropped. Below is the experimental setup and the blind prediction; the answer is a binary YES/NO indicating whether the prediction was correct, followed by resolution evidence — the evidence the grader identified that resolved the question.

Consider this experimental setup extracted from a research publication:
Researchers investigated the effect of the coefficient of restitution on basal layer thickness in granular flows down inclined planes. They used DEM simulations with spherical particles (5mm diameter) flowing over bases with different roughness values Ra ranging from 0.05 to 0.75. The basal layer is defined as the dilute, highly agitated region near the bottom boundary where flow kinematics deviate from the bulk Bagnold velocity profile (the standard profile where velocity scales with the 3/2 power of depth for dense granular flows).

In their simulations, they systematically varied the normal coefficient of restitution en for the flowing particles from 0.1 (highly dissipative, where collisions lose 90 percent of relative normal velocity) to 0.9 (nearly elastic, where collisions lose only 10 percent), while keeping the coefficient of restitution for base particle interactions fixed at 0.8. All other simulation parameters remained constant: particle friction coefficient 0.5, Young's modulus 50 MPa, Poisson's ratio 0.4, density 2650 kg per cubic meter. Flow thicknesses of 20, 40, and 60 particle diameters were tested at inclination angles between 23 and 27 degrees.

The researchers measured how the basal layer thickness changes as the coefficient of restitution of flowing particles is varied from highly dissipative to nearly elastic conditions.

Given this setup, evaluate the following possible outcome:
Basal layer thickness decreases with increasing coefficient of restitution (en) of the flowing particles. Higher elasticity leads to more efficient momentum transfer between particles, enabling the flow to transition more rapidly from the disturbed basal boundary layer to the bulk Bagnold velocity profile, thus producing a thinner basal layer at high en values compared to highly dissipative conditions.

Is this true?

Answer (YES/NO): NO